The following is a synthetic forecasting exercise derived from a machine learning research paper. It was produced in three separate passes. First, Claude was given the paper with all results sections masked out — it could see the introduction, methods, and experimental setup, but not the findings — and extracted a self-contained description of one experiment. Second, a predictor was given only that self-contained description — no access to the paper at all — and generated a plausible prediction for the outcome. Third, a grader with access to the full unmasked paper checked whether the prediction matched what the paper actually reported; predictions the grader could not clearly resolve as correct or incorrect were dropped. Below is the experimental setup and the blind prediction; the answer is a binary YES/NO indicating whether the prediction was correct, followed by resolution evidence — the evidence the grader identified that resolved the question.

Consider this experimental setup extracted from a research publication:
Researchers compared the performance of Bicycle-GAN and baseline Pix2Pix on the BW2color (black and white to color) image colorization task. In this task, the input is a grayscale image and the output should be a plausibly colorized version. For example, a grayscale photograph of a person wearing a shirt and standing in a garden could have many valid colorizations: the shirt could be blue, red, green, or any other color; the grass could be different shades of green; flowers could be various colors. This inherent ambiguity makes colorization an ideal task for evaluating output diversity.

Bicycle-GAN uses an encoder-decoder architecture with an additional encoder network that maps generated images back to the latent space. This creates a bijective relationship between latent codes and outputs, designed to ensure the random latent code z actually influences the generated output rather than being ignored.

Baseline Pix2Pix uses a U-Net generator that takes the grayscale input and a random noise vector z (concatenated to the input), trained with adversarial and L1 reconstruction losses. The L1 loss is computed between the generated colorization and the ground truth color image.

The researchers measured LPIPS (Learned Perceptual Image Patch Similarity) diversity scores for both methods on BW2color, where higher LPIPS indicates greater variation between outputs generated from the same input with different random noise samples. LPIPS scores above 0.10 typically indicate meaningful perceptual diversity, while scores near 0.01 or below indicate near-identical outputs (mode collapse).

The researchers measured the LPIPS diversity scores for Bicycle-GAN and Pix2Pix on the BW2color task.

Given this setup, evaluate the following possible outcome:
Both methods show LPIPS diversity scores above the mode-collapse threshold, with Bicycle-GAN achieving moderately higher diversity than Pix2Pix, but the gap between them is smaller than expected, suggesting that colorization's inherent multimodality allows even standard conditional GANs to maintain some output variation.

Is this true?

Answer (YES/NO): NO